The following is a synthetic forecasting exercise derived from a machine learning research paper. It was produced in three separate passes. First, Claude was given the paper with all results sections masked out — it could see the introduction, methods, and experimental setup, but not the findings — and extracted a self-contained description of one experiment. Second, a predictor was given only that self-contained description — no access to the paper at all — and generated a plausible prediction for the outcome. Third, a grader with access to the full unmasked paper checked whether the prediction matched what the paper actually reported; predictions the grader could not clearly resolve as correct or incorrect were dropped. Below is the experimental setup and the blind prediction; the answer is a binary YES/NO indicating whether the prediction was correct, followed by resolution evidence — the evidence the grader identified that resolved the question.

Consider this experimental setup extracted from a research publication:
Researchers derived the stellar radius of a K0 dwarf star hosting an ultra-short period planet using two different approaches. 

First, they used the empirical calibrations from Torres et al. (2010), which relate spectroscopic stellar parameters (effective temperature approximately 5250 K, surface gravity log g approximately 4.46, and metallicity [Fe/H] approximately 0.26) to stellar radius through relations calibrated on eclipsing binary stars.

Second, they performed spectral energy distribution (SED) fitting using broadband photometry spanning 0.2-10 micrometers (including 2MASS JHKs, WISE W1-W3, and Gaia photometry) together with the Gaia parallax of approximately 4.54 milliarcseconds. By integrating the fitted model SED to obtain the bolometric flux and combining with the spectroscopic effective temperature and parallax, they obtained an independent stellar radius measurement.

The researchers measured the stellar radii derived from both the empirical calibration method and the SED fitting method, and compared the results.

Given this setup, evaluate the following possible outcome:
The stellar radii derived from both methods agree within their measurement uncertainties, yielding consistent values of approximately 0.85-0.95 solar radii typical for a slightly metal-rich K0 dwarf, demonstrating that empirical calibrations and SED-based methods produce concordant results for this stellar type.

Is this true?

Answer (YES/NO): NO